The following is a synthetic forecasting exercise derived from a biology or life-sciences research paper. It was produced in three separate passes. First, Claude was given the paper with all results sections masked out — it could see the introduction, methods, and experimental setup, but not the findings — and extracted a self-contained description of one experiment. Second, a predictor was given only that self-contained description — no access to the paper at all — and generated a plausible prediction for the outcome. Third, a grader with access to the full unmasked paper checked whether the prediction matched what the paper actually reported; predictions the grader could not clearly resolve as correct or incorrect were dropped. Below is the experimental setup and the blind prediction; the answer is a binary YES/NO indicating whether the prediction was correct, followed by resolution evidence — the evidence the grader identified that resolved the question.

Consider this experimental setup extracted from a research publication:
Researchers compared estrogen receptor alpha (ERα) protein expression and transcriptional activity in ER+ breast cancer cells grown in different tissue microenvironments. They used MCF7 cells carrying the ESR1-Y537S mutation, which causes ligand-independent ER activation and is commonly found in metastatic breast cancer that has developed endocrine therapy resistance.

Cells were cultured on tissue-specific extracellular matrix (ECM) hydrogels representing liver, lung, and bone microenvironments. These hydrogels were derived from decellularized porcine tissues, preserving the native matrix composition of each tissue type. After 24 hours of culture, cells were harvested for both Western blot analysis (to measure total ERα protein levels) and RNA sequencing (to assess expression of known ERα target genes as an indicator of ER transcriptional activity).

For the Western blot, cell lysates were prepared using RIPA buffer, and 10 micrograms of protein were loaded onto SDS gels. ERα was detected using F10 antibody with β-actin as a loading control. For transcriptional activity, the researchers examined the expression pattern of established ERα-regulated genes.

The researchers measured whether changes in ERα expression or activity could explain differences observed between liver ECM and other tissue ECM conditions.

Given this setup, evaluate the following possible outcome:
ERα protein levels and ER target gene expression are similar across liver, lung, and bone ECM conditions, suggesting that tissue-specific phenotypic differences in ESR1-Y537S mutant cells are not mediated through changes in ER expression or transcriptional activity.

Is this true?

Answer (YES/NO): NO